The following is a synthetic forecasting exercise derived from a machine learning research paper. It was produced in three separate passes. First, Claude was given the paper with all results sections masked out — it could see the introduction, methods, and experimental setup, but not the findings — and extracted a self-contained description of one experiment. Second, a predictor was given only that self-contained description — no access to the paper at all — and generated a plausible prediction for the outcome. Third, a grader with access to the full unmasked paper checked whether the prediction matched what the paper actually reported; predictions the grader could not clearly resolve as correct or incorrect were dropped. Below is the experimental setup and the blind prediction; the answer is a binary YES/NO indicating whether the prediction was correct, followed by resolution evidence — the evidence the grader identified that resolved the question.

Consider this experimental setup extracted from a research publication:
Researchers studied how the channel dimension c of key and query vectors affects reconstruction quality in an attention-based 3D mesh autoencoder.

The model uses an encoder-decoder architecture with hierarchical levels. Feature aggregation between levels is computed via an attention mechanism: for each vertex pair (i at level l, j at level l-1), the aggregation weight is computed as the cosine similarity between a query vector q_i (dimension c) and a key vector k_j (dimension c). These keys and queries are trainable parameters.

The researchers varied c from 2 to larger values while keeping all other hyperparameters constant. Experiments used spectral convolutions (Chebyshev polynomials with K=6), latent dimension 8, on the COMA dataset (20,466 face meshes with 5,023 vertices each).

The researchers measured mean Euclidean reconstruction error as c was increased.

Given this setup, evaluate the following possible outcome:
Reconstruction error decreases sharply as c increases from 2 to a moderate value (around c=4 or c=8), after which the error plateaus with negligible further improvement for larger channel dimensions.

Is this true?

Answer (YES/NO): NO